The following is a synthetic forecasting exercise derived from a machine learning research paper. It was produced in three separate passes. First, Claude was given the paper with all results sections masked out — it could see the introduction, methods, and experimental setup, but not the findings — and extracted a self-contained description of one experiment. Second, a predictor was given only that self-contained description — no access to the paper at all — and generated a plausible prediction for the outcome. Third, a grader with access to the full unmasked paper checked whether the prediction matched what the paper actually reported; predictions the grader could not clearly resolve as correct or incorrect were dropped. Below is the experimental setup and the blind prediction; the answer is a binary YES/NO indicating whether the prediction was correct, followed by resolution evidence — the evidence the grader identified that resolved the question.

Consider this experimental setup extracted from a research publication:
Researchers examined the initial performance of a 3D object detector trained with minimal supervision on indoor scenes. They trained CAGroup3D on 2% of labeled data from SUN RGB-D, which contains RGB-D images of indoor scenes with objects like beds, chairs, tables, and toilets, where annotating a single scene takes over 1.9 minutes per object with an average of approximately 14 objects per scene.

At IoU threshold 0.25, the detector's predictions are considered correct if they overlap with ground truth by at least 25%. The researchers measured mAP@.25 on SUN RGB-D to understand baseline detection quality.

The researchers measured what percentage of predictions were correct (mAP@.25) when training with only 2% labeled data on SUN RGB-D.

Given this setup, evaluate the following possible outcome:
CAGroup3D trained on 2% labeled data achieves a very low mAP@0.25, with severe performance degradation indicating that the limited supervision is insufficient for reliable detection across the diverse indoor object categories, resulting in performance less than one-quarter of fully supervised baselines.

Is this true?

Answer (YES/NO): NO